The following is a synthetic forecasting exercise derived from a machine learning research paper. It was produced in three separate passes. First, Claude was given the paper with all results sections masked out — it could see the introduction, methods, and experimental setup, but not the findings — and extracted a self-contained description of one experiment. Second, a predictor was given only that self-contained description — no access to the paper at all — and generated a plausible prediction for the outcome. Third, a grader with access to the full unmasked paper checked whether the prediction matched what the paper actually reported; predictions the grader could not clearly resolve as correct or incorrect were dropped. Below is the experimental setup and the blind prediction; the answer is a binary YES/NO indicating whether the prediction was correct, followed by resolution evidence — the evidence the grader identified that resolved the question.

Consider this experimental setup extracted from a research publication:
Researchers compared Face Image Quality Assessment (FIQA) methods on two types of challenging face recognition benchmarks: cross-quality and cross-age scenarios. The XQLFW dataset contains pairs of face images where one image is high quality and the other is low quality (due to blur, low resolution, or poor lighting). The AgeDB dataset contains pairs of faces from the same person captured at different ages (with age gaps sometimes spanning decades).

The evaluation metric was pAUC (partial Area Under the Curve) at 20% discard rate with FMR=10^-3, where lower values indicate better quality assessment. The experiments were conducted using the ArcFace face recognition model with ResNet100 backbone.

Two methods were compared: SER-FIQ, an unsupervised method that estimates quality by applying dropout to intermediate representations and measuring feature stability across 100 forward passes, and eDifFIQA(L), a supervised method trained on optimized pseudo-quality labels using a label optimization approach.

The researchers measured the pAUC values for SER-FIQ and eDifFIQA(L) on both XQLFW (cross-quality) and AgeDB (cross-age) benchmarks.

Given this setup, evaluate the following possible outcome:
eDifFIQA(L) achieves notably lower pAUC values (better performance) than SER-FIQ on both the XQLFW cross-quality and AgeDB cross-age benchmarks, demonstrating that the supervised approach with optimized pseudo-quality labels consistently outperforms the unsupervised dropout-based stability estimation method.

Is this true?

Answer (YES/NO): YES